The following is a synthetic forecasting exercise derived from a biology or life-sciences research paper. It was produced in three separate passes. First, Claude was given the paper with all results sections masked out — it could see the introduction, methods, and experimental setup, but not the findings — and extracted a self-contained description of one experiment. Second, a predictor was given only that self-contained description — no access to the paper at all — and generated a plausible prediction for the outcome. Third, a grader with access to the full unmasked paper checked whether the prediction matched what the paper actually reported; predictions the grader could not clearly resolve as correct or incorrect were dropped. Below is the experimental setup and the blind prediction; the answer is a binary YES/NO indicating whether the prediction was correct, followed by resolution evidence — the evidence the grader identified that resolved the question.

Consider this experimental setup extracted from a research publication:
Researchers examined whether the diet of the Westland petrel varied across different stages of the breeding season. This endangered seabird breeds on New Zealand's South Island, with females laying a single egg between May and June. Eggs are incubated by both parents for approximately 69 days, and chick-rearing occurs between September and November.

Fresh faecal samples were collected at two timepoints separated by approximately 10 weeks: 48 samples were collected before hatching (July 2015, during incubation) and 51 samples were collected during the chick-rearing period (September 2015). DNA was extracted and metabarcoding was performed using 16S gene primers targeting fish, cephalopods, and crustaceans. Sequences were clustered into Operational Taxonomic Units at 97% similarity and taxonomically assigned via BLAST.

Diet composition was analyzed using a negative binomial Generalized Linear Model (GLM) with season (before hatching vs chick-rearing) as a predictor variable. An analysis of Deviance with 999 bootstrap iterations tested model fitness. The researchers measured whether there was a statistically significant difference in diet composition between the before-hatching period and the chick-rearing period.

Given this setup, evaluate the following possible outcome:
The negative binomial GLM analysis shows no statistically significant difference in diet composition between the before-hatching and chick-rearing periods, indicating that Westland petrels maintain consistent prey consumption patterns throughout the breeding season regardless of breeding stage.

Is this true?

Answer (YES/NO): NO